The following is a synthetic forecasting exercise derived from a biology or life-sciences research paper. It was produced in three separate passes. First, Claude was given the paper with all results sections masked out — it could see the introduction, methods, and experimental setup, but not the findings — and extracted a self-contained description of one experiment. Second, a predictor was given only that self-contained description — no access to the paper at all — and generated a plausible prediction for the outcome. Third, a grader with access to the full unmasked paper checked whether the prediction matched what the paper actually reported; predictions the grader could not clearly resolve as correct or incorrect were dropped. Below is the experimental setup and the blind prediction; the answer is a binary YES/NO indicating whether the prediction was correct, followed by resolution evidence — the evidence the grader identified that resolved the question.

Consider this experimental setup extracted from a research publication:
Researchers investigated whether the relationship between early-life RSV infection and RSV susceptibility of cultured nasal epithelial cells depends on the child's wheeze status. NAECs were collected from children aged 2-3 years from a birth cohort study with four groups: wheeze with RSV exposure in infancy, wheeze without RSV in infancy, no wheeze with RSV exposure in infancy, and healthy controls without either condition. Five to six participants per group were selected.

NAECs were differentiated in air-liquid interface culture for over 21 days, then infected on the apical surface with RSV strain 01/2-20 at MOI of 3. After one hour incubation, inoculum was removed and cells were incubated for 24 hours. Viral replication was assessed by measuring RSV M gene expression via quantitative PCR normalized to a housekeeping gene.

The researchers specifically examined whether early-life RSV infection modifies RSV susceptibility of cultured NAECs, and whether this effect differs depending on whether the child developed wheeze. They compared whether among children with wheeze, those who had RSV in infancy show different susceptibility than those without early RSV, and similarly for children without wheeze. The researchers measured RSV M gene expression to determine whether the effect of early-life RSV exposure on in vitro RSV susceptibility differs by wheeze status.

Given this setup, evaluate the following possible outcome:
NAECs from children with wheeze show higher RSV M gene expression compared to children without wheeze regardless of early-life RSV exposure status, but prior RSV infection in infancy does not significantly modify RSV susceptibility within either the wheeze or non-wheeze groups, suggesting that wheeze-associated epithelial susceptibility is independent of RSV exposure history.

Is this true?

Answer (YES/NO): YES